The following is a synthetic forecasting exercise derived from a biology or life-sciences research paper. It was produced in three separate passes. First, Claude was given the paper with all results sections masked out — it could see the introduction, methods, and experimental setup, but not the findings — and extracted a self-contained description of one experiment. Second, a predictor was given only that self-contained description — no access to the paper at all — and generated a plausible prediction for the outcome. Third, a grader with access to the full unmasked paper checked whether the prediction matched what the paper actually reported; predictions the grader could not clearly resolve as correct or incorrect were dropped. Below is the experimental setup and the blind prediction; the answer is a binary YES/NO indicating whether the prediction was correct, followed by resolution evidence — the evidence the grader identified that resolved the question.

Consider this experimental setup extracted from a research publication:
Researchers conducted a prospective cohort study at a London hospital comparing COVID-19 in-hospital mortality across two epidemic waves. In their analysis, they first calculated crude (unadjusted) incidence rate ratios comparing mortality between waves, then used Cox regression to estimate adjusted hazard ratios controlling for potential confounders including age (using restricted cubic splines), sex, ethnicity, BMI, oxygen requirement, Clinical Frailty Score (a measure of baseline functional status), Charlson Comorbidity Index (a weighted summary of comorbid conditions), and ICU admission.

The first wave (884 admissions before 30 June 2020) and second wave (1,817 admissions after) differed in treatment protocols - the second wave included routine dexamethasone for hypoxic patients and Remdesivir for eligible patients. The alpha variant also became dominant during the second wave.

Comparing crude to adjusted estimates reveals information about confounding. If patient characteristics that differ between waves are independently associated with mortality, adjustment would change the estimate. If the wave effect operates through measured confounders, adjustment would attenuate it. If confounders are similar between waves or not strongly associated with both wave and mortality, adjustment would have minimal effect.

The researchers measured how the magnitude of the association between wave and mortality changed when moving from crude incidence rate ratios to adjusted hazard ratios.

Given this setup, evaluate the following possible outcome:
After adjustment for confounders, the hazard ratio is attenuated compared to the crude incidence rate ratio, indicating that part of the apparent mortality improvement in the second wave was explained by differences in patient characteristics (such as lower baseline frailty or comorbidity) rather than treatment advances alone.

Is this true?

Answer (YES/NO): NO